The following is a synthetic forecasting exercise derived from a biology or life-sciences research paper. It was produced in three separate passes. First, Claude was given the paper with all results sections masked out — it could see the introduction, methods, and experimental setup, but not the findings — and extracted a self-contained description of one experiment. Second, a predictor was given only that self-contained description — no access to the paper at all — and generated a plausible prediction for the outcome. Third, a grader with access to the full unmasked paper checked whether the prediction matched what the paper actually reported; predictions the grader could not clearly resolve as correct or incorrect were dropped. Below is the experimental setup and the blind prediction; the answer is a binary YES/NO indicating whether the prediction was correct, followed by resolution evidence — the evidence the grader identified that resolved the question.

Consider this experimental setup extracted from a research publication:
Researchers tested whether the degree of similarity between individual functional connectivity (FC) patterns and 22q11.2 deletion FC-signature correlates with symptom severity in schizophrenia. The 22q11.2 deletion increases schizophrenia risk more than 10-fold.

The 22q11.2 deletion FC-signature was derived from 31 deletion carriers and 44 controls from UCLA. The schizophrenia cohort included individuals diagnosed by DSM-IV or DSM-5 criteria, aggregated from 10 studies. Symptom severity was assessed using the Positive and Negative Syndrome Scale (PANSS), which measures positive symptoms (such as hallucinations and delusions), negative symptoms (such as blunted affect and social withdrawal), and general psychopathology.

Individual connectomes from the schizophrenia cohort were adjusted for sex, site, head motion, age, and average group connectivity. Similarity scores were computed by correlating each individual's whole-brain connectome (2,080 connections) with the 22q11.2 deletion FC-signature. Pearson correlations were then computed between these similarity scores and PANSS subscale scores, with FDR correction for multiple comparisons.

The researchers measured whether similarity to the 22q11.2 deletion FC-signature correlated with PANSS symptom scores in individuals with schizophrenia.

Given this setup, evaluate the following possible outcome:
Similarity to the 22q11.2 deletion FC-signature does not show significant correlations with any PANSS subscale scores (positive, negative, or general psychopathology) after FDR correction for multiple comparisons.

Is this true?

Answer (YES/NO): YES